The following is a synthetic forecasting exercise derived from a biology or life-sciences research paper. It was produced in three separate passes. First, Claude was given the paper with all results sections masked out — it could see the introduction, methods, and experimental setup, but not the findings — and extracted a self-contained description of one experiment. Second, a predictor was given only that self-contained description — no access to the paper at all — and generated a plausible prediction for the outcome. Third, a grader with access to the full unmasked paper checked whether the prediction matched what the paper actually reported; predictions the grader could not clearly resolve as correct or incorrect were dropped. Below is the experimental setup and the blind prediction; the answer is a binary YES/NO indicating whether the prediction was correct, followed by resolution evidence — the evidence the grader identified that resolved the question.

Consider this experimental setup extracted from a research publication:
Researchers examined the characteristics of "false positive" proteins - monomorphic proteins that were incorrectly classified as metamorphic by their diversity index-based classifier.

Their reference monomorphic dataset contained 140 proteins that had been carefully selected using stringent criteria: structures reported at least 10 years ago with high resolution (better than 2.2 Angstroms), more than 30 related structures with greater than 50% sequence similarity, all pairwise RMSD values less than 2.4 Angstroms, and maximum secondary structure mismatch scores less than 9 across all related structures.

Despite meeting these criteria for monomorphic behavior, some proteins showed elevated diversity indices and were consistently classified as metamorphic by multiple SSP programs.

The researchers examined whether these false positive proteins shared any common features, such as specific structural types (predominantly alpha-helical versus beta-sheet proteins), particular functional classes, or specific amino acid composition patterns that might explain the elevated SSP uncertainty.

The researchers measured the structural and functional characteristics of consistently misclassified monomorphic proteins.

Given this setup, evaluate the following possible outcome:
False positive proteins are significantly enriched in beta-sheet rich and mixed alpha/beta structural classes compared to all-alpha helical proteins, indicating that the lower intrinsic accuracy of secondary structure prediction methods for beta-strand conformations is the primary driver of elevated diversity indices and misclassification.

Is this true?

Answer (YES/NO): NO